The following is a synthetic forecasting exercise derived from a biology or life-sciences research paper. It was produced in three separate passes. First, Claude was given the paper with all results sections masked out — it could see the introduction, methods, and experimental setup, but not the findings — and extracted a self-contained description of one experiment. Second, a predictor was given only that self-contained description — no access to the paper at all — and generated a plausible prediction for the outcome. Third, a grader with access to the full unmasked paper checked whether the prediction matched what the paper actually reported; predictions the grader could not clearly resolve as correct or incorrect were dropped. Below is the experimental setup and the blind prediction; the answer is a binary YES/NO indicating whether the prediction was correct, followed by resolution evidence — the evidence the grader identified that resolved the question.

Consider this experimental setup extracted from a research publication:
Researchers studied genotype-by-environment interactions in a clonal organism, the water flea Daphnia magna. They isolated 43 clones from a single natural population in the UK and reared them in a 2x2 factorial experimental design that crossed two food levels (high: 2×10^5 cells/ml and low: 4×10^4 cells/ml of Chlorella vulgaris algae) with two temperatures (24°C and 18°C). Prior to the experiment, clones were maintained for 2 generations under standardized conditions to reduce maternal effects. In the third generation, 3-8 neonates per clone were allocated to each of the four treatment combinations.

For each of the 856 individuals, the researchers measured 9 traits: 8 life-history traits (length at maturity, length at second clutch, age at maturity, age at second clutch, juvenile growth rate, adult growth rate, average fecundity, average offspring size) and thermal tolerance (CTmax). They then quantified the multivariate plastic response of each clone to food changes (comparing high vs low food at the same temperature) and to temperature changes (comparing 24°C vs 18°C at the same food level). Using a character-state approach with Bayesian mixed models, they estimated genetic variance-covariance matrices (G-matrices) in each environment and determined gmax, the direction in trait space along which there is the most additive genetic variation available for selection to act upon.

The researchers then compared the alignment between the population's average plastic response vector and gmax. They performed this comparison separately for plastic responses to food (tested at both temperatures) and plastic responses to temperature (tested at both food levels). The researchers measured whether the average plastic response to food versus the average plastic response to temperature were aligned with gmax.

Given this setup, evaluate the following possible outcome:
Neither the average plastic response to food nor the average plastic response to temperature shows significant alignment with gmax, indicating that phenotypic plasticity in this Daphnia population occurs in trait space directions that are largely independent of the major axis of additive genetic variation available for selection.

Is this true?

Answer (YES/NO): NO